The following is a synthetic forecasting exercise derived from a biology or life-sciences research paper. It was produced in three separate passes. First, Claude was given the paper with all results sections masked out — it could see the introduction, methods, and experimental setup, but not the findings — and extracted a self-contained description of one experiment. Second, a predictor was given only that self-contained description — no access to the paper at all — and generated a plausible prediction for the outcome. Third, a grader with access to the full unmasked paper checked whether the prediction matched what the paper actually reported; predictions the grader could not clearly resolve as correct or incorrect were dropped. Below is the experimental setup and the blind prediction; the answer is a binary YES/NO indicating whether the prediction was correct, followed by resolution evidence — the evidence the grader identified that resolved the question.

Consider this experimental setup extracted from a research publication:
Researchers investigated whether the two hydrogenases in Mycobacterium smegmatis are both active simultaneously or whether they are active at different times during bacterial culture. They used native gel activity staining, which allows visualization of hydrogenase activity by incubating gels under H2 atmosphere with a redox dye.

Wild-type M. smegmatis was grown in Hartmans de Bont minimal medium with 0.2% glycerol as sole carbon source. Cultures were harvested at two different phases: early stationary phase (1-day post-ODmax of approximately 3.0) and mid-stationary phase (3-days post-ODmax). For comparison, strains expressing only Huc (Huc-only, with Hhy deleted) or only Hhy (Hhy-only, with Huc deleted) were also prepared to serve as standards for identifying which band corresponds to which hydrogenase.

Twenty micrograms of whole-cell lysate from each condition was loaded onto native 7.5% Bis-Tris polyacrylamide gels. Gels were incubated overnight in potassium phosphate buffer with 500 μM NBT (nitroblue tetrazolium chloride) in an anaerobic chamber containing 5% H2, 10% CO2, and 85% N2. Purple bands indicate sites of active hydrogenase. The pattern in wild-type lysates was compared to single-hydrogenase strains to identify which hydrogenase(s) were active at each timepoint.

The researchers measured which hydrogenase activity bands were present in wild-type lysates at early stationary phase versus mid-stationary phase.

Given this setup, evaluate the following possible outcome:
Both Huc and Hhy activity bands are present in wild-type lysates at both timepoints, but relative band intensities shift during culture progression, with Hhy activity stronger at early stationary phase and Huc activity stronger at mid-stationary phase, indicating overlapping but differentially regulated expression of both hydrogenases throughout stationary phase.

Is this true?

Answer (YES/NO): NO